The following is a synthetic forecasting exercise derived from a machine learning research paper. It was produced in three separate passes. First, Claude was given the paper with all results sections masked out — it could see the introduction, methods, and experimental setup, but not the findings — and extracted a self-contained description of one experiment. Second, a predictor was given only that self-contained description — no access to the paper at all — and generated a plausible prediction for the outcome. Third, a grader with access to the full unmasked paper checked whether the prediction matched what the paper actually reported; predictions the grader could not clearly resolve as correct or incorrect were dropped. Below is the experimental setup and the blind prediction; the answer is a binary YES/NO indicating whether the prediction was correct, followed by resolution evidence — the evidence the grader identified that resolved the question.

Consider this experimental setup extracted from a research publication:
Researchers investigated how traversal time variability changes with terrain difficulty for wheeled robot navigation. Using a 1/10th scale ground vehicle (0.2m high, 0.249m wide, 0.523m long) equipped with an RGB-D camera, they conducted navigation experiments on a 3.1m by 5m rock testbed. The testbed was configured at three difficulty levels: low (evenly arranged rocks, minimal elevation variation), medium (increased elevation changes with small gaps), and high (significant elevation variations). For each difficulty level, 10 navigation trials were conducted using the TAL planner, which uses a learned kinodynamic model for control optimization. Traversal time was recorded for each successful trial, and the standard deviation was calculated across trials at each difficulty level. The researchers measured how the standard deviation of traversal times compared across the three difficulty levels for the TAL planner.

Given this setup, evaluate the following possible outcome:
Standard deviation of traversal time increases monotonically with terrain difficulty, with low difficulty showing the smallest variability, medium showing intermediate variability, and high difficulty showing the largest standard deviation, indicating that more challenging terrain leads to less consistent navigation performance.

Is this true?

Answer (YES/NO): NO